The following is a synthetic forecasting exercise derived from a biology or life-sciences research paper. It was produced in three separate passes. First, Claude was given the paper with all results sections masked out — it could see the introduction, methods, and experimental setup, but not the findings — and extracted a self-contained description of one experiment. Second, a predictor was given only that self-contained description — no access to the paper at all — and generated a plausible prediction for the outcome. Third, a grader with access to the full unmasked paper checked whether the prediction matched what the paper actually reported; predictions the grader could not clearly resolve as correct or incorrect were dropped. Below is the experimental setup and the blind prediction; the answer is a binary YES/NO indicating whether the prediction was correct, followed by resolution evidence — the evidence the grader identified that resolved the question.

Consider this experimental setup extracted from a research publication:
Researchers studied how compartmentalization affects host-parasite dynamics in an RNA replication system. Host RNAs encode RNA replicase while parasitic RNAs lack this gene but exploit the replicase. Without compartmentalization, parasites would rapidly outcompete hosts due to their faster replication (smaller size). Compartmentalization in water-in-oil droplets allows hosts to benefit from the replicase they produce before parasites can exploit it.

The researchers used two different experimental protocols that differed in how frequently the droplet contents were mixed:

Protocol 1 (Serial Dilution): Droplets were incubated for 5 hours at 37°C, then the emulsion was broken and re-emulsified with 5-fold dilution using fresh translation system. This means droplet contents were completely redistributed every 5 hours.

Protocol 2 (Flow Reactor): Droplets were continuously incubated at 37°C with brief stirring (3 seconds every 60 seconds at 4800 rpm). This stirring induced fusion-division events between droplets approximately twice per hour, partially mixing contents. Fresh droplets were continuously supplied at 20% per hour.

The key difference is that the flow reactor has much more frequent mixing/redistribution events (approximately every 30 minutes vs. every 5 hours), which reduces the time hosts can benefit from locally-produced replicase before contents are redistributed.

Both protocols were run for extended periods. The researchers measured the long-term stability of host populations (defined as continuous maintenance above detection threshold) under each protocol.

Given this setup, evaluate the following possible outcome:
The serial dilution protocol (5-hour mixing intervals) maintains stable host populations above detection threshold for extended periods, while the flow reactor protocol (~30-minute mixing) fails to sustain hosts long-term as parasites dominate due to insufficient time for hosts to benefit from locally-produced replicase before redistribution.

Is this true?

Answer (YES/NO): NO